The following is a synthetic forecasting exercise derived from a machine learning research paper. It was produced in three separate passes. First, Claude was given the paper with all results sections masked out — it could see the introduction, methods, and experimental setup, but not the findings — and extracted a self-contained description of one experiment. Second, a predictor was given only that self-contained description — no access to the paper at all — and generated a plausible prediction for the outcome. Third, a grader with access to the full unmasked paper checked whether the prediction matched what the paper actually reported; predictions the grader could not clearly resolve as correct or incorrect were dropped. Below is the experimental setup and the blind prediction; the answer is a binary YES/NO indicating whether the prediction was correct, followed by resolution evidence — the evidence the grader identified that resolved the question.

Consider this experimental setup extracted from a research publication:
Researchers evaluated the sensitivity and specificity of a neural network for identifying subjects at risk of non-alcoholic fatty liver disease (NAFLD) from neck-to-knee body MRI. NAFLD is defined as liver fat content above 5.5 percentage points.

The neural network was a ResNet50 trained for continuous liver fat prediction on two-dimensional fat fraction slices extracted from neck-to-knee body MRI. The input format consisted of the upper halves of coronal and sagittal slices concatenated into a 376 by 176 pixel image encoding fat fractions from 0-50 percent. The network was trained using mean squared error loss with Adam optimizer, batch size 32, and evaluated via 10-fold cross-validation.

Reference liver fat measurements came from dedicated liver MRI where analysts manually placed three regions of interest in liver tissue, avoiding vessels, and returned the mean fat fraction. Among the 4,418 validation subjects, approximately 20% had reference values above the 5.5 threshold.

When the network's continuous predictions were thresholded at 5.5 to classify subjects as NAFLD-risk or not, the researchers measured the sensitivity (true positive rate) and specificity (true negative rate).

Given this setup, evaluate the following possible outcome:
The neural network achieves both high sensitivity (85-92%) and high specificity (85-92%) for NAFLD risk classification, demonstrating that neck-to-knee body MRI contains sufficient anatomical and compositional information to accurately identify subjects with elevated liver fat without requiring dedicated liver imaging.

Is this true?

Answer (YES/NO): NO